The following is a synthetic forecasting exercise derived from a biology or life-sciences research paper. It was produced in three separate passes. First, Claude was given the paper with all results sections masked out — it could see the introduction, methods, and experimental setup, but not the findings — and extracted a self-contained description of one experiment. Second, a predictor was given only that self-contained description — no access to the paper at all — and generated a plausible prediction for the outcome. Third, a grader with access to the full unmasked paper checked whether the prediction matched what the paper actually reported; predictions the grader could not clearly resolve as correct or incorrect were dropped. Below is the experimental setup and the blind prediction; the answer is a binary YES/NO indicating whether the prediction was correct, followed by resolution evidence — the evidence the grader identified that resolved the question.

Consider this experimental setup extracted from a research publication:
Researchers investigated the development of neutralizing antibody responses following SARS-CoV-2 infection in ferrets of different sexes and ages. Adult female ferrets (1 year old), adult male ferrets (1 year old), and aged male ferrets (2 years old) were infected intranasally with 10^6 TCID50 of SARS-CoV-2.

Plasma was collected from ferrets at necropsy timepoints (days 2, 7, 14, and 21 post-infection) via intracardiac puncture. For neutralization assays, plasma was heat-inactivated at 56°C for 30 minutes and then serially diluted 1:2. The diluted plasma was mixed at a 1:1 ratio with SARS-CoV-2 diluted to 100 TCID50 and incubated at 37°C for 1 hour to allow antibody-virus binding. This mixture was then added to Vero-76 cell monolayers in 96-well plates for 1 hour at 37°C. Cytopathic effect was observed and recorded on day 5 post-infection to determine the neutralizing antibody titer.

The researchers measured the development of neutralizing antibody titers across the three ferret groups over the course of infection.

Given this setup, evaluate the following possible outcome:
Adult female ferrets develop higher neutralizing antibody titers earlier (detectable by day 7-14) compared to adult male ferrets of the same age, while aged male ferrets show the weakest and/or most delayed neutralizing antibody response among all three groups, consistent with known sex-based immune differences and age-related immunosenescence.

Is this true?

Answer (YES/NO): NO